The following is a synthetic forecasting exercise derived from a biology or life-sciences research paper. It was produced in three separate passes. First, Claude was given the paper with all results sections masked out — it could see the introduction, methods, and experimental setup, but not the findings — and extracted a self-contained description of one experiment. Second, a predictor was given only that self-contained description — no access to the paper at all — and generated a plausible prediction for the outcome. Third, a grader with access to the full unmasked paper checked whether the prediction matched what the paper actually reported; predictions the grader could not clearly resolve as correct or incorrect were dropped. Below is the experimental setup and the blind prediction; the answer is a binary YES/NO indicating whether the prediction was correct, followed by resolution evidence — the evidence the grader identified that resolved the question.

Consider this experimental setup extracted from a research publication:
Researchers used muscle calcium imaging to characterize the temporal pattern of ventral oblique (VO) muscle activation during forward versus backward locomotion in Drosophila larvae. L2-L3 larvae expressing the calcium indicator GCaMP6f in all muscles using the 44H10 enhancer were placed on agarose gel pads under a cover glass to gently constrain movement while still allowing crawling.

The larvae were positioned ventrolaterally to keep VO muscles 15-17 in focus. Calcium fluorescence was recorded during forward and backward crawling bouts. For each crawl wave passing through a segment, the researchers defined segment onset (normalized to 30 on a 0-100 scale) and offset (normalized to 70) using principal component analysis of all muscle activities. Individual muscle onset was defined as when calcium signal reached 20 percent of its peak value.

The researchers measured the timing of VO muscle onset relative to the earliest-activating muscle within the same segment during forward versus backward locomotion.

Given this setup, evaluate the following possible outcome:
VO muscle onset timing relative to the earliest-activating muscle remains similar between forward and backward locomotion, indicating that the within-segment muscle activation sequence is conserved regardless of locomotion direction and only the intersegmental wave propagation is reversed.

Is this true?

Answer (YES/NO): NO